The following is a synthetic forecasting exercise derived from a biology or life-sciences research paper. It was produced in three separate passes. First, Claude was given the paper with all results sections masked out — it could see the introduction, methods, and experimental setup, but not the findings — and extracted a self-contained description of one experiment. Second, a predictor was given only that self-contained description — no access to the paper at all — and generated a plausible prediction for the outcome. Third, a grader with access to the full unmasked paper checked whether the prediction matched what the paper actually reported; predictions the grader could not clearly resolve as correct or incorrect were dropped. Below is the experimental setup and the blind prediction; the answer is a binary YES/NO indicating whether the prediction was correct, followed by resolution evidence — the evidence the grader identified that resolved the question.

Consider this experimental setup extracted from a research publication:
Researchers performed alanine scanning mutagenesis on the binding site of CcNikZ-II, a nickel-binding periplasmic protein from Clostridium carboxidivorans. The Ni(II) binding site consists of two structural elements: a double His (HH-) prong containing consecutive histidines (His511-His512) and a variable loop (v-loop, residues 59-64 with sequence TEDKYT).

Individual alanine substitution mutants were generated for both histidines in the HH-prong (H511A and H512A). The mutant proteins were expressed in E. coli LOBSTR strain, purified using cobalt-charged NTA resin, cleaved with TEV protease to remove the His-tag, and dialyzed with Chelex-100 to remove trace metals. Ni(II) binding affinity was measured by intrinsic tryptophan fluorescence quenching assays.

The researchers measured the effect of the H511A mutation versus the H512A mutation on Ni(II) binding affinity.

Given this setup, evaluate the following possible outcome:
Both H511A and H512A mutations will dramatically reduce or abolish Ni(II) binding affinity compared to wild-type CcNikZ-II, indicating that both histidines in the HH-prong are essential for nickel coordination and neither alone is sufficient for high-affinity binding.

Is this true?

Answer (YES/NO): NO